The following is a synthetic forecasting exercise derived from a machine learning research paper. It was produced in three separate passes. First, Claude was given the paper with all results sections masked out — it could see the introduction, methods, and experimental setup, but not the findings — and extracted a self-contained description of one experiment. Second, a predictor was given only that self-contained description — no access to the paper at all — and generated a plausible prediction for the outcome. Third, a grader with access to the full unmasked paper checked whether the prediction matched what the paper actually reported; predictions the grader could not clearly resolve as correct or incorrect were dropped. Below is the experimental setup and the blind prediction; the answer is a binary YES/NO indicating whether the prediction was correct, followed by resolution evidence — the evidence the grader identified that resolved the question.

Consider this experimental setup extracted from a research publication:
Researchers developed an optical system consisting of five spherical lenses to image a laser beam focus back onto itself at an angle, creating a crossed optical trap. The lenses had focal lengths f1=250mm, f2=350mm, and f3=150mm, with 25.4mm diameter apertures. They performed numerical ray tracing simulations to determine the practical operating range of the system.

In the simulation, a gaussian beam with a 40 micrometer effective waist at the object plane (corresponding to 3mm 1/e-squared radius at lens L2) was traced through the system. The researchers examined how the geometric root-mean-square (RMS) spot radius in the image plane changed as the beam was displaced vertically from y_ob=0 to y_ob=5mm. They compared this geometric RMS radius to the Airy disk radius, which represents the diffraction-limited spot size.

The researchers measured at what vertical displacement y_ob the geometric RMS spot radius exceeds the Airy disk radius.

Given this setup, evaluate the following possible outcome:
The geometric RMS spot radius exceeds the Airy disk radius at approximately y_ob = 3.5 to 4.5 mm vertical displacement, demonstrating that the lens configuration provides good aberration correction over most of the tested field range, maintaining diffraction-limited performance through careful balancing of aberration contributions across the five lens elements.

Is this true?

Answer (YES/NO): NO